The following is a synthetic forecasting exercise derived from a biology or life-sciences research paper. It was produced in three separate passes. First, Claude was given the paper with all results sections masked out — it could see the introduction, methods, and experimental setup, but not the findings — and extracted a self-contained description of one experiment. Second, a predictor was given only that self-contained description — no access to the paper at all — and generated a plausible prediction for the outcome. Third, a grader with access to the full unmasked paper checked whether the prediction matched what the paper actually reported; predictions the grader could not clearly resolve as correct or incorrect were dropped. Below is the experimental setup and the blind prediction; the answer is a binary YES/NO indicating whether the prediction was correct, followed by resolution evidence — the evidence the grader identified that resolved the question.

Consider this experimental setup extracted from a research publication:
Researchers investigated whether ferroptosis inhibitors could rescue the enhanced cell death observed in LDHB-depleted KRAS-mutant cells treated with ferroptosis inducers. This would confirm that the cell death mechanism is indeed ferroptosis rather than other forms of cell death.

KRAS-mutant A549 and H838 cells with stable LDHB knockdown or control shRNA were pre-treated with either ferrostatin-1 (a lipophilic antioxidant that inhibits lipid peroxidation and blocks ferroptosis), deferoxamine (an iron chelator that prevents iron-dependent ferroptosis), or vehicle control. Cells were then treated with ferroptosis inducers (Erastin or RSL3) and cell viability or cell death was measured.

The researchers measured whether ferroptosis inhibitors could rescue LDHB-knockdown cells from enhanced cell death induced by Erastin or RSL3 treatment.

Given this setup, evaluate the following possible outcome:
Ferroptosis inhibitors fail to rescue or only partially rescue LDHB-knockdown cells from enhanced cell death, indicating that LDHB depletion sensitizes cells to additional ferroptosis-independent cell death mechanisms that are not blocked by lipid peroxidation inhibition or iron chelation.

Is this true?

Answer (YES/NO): NO